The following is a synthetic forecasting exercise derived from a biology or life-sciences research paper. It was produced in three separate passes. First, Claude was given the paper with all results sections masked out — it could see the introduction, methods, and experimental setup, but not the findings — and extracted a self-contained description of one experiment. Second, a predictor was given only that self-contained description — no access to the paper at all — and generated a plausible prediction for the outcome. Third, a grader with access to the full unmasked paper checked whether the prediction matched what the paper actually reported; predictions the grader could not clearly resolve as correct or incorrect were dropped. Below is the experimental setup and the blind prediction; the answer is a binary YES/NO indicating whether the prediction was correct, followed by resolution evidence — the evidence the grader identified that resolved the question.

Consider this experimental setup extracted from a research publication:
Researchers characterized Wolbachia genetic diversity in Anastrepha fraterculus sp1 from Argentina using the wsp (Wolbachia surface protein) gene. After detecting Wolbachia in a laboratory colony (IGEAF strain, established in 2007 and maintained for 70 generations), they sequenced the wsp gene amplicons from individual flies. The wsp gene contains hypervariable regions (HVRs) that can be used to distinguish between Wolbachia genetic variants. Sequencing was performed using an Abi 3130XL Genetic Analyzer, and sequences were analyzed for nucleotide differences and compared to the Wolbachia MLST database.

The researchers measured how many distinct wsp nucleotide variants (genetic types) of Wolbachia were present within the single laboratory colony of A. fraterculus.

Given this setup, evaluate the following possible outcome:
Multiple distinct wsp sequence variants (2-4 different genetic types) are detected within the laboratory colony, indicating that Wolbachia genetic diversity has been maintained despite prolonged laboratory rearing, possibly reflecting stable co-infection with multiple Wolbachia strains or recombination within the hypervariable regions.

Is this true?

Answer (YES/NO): NO